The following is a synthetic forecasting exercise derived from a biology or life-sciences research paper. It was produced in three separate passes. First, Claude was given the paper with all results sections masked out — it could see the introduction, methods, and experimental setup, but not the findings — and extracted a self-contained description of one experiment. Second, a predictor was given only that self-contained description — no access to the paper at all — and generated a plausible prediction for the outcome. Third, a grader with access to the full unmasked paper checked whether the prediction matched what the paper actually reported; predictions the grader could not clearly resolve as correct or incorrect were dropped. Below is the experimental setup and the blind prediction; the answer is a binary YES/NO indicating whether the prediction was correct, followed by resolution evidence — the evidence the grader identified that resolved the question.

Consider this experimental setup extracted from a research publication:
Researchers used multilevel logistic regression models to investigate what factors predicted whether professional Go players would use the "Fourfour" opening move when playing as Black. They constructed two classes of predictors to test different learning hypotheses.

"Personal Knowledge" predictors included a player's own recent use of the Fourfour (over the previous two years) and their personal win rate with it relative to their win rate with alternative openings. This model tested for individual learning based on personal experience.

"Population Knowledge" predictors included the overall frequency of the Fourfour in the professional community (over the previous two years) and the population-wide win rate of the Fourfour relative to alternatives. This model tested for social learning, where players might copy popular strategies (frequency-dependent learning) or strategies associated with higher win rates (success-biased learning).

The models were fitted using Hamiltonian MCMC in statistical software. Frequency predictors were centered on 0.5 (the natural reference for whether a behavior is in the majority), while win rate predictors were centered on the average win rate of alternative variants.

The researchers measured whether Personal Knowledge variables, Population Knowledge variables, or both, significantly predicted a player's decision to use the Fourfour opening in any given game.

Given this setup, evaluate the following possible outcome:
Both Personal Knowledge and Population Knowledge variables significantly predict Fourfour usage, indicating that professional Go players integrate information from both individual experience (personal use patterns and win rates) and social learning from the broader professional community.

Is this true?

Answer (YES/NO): YES